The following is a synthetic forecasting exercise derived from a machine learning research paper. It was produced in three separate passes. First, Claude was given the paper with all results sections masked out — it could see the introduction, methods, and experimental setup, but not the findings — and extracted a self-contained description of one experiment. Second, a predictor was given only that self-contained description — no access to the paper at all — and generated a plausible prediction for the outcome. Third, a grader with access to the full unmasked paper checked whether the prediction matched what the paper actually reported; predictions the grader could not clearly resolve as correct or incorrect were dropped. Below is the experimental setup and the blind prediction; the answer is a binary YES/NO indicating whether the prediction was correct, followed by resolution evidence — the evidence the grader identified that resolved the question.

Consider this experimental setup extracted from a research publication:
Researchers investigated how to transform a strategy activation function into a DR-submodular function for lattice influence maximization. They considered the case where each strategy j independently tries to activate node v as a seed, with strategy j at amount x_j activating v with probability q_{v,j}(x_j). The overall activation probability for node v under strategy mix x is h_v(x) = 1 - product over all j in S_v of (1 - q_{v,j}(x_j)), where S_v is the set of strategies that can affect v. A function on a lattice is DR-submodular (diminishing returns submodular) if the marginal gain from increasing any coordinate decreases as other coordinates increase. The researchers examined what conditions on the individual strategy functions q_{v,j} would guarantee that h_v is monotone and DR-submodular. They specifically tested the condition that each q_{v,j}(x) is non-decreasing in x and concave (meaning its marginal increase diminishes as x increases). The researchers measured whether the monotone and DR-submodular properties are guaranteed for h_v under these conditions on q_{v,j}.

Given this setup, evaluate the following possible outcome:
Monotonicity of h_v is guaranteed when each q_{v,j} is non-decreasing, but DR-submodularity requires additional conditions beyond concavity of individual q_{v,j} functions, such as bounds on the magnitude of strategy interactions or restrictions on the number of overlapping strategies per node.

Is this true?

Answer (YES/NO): NO